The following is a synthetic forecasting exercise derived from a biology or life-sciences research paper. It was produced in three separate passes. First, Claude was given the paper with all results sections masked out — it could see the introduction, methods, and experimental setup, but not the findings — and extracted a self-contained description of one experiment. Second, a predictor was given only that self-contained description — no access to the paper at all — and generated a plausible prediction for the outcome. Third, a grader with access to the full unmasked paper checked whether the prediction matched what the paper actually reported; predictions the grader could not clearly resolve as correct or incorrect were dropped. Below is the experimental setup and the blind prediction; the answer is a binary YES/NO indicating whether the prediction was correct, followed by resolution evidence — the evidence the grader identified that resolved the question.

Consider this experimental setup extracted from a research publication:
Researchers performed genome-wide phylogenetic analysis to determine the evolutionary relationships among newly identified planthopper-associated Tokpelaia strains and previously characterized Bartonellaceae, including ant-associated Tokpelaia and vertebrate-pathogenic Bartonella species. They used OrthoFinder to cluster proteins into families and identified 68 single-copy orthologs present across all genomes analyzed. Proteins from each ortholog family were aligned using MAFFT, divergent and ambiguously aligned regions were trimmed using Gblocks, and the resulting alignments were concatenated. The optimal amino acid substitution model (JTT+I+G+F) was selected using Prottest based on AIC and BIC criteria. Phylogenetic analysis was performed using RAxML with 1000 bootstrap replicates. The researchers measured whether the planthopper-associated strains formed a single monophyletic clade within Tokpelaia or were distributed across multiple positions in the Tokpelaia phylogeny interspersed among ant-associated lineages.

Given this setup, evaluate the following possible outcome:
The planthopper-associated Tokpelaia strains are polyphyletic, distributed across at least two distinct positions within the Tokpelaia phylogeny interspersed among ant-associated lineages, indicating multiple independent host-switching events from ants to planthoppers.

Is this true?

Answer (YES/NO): YES